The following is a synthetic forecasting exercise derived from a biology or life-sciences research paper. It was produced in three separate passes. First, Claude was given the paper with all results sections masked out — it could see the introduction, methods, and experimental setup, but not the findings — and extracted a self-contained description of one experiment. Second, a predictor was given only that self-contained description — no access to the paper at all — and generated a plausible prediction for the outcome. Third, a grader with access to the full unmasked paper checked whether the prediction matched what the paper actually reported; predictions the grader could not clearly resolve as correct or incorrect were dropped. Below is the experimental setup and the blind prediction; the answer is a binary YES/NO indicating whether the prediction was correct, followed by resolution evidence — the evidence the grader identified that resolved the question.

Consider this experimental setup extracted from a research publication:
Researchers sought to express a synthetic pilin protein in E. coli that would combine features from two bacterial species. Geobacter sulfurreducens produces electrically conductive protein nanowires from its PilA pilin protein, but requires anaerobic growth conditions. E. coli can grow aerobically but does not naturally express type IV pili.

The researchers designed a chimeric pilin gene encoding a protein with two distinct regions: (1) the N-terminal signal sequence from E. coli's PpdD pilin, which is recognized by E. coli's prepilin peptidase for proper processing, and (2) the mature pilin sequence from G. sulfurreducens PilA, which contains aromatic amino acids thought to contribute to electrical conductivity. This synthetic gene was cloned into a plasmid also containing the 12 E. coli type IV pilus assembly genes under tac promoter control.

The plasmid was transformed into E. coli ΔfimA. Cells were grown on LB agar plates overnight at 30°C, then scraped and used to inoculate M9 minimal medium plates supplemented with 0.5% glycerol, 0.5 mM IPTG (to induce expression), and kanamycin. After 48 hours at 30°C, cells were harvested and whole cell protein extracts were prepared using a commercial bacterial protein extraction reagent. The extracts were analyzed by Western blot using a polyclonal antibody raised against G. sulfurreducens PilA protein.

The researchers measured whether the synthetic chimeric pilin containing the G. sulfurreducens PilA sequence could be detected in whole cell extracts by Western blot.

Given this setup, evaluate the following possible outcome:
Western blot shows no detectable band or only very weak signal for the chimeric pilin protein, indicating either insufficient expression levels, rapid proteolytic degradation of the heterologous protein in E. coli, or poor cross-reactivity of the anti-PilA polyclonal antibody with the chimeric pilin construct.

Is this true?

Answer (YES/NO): NO